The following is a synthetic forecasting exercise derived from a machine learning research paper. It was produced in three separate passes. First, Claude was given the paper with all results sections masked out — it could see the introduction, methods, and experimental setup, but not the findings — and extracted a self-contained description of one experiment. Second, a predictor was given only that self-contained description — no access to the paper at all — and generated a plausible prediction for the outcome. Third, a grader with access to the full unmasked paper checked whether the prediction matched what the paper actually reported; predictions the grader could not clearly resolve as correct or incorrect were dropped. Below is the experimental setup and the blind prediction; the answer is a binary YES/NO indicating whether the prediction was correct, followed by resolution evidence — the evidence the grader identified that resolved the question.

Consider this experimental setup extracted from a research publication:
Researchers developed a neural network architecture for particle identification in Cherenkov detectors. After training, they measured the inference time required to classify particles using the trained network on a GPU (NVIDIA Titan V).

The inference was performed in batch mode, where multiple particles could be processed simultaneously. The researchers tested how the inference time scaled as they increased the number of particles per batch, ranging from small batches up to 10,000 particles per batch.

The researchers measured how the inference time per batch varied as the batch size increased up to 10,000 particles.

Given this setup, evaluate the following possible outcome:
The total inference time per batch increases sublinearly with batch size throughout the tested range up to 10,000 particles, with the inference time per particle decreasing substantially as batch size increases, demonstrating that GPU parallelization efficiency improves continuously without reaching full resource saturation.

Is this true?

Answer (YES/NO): NO